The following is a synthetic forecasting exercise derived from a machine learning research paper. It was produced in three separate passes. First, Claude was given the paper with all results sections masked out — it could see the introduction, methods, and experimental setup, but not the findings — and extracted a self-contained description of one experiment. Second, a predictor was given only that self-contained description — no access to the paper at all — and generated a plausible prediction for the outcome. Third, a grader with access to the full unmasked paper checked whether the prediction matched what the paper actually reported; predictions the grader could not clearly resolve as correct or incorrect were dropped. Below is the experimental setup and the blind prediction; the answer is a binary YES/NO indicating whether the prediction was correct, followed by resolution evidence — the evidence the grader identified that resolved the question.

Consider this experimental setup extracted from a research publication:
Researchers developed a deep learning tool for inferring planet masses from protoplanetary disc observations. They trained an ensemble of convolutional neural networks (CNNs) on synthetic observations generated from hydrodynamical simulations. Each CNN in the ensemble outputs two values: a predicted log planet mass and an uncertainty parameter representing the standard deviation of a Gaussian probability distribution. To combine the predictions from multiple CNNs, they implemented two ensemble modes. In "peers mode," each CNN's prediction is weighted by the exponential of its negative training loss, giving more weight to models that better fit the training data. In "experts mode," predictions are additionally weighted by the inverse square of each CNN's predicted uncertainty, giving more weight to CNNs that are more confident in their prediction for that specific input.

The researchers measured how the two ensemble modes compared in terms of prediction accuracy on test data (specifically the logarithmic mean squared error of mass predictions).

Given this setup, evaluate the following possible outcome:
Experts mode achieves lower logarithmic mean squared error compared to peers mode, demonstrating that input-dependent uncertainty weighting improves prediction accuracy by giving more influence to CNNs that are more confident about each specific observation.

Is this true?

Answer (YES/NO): NO